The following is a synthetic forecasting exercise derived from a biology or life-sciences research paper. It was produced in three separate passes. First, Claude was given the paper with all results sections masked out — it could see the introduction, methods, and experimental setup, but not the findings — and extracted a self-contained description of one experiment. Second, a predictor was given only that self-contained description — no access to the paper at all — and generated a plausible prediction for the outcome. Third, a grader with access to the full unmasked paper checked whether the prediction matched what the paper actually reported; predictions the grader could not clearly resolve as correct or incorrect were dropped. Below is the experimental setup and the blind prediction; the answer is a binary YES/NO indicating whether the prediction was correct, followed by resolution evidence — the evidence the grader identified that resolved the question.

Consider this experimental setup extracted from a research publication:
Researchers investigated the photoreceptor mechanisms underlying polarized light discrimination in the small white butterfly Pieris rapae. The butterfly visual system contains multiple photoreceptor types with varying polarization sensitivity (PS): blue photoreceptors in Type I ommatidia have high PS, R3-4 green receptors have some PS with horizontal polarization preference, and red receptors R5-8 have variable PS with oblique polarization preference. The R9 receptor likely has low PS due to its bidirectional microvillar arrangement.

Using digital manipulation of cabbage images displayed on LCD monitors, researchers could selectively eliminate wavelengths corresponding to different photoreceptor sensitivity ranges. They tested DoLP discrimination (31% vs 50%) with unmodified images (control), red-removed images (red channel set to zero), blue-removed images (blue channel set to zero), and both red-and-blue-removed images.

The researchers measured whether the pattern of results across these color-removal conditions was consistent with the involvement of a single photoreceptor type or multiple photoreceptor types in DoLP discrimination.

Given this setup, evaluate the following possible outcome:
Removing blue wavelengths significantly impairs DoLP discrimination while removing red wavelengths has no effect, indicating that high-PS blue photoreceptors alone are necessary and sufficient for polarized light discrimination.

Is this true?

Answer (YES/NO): NO